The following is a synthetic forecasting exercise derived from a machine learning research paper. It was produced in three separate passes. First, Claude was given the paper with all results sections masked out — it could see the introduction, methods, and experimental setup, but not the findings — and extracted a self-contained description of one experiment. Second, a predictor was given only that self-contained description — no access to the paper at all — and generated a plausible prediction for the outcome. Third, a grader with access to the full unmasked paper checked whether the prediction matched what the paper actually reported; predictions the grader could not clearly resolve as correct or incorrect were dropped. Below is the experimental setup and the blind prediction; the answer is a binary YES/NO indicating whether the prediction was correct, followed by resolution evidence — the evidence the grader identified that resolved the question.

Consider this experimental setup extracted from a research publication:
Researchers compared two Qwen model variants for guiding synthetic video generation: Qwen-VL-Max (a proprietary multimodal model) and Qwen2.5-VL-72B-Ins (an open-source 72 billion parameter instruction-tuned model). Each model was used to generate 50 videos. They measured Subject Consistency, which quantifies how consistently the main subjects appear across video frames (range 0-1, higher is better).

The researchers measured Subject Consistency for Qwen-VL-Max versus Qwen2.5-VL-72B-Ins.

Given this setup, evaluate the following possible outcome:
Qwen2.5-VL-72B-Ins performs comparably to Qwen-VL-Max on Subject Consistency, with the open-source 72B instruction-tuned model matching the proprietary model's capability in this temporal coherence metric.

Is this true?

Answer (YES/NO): YES